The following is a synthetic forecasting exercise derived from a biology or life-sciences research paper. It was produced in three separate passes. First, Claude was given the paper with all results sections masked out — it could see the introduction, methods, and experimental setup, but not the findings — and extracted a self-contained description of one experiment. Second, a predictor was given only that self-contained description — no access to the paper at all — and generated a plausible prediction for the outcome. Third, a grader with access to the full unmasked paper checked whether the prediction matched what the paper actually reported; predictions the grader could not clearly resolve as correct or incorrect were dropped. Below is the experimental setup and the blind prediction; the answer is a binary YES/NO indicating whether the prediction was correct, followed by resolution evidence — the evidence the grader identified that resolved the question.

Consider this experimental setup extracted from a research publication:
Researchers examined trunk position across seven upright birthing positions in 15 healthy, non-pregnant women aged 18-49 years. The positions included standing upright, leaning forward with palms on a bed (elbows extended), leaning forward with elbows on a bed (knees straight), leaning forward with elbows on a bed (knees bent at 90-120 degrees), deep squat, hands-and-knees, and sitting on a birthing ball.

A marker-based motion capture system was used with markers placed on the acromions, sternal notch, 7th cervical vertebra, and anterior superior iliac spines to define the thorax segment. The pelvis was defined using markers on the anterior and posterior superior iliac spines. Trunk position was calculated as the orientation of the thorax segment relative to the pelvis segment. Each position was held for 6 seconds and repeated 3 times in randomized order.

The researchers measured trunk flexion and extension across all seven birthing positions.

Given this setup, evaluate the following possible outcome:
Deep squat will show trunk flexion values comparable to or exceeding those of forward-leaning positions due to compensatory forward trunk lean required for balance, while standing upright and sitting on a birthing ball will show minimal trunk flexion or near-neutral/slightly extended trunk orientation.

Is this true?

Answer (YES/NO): NO